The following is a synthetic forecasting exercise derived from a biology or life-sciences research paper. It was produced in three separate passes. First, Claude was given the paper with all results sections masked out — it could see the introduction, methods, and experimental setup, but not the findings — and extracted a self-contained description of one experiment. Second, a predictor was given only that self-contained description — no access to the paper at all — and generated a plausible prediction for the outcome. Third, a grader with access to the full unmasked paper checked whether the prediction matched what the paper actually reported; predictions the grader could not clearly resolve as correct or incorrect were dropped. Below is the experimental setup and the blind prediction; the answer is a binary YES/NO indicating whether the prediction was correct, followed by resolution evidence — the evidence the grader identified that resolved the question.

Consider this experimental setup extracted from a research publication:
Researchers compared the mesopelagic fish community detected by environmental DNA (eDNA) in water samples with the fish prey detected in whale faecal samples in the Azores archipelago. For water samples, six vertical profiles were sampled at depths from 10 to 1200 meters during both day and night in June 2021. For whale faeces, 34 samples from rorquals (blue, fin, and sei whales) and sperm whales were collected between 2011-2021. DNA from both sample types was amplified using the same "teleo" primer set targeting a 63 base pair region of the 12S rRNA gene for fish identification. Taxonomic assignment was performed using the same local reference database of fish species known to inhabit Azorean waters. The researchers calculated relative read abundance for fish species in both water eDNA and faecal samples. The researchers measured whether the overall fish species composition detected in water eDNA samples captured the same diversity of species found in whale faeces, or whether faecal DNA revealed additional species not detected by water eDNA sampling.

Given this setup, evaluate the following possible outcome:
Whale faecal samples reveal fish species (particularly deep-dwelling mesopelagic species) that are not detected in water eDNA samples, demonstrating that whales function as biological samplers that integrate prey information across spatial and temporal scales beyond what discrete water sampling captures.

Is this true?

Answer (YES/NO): YES